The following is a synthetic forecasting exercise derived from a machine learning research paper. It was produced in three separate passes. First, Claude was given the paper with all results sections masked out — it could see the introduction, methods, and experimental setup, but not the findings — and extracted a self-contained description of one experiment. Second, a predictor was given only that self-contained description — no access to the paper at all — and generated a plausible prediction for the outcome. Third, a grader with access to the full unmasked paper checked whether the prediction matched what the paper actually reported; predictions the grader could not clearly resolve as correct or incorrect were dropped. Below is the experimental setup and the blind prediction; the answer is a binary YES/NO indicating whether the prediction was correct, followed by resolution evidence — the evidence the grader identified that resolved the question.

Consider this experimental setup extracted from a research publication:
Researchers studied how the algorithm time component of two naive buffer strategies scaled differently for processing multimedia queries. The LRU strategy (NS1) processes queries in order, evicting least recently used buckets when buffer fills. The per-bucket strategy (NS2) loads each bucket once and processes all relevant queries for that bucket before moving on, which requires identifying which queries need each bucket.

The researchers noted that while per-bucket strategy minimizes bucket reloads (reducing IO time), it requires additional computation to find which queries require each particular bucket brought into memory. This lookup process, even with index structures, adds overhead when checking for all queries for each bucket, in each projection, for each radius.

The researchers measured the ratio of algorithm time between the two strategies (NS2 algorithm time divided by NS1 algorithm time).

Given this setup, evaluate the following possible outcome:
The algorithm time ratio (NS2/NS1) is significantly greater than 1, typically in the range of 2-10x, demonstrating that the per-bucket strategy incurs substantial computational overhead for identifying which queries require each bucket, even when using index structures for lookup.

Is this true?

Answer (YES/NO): YES